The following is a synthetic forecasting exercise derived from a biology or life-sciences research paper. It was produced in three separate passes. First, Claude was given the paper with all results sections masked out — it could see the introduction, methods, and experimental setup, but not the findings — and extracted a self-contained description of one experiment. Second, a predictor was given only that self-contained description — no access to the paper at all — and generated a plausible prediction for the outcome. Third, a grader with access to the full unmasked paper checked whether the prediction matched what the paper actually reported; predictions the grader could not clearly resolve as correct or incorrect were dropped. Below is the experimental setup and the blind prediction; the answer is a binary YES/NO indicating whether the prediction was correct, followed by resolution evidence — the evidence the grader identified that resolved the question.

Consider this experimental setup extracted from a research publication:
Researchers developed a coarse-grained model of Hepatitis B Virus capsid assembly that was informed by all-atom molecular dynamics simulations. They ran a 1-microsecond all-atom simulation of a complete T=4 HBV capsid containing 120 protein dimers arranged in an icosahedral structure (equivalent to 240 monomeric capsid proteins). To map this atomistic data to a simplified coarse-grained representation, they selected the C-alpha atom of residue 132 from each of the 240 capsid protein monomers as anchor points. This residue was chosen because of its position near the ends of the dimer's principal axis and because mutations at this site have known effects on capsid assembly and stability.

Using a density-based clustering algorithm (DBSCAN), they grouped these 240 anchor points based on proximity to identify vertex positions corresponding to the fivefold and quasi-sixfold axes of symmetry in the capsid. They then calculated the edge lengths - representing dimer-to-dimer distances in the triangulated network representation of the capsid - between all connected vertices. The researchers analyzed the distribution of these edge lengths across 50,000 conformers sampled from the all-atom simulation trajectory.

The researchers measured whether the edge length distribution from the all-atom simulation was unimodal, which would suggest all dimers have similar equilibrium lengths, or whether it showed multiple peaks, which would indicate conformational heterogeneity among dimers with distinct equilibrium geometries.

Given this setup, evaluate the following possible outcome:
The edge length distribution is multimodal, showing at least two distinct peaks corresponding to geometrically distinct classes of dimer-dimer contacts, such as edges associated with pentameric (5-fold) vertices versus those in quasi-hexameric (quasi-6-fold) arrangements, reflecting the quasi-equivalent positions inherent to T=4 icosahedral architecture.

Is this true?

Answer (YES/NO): YES